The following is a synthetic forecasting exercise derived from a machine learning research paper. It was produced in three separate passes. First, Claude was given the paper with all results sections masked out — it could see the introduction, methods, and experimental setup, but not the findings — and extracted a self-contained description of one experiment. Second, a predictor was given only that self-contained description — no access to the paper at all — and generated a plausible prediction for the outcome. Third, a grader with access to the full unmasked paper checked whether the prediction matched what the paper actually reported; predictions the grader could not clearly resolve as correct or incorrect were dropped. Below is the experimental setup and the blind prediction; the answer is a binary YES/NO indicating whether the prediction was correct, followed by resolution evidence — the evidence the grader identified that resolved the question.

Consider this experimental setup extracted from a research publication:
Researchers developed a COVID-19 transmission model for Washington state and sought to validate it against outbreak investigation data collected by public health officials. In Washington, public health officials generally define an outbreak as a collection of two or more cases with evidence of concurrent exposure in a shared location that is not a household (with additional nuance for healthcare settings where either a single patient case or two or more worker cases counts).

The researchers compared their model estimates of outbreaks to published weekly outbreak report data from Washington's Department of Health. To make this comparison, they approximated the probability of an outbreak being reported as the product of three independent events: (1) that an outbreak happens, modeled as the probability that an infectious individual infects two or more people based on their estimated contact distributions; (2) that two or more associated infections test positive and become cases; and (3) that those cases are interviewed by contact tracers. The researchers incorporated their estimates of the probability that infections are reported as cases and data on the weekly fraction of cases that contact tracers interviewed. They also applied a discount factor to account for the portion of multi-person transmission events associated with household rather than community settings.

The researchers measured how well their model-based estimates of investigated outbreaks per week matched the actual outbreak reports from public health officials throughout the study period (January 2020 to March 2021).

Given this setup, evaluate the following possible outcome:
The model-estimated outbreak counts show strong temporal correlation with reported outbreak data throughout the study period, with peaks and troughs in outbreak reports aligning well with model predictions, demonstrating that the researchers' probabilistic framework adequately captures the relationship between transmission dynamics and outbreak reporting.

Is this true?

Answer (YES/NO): YES